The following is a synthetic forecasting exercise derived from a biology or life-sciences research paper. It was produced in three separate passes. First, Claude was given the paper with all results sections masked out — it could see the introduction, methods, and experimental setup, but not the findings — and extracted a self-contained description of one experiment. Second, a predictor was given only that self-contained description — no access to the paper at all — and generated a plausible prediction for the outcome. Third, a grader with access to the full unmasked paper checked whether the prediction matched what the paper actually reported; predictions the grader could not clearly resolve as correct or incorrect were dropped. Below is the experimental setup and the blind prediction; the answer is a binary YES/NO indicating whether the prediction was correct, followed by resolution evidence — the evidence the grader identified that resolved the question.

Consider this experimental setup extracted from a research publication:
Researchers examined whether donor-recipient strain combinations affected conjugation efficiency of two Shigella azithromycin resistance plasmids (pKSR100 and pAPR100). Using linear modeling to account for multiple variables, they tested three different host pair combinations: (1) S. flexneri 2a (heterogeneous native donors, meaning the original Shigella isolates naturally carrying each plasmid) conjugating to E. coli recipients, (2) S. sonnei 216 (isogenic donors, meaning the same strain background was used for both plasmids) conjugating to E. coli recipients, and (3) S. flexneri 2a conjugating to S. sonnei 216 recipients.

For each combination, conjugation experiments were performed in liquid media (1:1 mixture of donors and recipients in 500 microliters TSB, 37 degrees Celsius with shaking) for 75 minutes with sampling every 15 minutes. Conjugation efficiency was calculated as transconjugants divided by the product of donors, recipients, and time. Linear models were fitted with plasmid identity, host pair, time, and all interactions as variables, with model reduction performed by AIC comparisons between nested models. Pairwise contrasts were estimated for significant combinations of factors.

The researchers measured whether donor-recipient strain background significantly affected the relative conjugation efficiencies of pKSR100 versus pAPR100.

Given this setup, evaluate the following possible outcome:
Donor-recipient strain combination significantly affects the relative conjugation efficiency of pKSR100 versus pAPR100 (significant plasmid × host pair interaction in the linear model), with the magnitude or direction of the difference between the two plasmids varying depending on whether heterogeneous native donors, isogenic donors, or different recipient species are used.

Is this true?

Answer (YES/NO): YES